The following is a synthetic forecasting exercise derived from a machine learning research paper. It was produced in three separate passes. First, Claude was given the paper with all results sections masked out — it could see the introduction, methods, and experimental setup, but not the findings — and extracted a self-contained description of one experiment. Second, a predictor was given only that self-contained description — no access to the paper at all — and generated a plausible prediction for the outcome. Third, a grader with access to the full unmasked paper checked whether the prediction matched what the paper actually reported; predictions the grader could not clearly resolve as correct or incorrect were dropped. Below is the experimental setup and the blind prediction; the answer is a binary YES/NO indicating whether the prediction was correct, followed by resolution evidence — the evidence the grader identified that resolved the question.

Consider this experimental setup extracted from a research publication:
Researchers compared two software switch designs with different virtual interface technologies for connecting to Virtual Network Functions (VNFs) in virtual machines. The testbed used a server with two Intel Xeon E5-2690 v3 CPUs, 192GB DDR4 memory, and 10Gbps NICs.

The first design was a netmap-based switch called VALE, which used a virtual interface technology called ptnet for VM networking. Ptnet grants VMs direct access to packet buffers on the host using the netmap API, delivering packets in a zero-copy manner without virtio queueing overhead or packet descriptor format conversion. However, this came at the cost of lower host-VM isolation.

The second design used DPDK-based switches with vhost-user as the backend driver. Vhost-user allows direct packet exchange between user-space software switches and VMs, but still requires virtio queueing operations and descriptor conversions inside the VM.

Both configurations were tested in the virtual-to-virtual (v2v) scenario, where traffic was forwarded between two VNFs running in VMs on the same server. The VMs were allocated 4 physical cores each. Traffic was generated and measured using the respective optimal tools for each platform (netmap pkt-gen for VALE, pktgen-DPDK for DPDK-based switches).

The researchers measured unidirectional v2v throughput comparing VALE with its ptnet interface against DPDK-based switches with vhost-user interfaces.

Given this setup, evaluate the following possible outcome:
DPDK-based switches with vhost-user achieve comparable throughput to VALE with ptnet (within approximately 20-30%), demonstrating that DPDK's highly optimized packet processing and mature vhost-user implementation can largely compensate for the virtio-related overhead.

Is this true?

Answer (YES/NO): NO